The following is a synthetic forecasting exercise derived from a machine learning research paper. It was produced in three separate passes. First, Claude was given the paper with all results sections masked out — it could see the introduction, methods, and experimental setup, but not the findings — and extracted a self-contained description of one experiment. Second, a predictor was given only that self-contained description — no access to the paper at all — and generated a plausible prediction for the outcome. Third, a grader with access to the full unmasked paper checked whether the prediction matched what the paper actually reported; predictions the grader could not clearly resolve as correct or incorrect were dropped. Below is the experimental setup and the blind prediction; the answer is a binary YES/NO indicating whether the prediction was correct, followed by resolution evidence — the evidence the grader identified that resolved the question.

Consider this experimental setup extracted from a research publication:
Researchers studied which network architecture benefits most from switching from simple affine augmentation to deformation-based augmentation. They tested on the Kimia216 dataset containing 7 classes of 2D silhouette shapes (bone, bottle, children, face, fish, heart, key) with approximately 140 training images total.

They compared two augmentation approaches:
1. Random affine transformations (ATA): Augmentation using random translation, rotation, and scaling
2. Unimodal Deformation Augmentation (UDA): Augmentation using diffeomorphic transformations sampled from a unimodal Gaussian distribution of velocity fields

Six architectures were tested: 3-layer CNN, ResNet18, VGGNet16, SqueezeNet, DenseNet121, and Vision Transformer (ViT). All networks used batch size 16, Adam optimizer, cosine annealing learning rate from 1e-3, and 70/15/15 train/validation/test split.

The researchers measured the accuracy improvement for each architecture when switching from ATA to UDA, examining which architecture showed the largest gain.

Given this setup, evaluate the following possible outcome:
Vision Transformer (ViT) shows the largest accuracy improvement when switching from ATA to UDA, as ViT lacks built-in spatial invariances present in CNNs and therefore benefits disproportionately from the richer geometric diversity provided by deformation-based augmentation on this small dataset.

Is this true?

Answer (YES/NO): NO